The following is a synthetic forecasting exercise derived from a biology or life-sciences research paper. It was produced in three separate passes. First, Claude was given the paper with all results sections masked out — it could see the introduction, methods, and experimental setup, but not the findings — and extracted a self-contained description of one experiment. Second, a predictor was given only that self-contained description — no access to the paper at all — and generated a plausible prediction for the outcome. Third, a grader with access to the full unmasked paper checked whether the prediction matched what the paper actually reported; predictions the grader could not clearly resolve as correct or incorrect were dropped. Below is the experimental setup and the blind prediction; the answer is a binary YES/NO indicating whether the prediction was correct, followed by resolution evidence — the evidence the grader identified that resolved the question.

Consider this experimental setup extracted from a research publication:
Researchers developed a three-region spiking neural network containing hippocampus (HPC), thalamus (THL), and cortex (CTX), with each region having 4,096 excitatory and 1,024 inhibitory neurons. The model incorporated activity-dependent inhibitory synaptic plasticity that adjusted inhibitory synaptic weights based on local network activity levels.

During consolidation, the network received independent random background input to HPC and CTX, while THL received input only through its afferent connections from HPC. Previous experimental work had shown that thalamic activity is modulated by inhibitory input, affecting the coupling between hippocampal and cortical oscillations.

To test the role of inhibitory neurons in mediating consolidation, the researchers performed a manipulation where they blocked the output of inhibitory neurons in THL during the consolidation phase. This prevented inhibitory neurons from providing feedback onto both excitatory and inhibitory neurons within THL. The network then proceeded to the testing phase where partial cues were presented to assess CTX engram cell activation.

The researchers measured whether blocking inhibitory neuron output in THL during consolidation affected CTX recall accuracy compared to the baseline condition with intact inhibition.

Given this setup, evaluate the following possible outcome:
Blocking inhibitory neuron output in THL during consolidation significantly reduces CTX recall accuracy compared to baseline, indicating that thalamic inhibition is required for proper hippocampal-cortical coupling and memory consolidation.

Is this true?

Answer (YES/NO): YES